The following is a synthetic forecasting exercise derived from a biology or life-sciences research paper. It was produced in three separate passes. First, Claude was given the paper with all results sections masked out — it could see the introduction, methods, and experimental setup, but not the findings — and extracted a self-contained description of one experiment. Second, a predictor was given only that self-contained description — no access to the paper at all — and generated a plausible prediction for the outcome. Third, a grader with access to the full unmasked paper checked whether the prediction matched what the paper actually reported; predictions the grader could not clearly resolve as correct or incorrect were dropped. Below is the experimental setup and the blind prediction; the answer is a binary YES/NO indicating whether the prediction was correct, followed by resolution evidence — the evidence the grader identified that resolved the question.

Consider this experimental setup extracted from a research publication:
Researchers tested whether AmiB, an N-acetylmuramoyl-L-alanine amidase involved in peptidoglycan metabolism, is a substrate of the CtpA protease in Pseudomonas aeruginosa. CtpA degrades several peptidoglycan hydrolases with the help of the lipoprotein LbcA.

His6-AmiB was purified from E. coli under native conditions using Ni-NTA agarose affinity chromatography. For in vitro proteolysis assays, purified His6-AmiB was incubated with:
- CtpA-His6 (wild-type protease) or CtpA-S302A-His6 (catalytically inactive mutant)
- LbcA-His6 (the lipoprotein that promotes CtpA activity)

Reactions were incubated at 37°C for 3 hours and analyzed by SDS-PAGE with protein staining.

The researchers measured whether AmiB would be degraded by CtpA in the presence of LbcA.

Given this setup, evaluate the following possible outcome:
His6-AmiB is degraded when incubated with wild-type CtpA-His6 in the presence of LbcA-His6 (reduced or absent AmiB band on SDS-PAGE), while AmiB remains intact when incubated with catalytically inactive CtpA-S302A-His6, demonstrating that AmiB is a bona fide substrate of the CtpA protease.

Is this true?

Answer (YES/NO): NO